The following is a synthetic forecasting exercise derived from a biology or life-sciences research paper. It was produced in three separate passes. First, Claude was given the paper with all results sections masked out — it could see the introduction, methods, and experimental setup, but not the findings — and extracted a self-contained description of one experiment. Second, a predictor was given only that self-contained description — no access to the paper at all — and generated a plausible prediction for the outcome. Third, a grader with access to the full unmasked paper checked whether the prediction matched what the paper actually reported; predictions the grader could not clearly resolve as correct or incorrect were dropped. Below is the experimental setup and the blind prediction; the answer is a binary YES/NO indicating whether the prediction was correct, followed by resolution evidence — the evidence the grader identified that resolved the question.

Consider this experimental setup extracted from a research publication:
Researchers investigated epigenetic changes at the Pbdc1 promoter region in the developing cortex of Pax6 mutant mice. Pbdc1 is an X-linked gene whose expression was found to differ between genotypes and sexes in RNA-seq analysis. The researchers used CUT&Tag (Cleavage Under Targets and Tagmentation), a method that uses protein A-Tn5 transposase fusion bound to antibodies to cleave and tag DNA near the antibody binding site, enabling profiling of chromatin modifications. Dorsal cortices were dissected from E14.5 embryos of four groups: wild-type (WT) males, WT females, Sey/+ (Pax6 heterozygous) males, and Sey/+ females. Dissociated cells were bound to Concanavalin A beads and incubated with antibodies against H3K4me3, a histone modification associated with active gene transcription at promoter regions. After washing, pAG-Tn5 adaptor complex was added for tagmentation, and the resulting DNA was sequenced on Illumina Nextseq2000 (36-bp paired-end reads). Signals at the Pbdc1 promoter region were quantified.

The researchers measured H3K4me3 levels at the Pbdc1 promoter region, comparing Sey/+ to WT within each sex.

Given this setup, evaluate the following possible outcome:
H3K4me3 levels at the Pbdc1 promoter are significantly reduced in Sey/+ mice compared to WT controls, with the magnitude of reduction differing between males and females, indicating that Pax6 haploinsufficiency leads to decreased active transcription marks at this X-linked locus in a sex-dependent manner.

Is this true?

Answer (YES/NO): NO